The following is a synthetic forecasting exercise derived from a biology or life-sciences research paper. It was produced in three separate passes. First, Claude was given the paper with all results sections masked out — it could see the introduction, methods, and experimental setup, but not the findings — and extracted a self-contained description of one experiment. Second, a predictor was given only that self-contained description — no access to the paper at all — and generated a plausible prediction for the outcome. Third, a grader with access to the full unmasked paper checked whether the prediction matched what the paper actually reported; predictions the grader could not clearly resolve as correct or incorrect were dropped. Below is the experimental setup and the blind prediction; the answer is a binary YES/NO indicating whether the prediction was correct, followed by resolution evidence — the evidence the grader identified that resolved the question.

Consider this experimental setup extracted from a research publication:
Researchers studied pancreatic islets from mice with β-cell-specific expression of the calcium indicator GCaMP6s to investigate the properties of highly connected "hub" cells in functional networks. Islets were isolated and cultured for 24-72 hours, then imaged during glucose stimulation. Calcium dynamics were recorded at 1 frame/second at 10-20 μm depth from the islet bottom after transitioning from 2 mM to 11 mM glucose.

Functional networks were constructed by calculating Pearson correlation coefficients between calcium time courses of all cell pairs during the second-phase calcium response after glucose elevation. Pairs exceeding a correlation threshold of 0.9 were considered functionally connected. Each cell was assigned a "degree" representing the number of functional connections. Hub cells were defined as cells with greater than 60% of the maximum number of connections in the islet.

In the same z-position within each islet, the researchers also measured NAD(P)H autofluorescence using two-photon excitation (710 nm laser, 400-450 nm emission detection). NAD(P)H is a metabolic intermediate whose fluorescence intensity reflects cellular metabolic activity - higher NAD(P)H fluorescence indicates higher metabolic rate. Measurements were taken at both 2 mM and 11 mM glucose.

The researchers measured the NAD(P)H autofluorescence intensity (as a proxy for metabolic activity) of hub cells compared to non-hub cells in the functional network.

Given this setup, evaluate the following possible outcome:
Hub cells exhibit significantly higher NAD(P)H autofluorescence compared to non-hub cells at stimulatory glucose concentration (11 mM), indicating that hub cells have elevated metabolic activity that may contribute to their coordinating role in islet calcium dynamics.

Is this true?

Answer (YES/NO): YES